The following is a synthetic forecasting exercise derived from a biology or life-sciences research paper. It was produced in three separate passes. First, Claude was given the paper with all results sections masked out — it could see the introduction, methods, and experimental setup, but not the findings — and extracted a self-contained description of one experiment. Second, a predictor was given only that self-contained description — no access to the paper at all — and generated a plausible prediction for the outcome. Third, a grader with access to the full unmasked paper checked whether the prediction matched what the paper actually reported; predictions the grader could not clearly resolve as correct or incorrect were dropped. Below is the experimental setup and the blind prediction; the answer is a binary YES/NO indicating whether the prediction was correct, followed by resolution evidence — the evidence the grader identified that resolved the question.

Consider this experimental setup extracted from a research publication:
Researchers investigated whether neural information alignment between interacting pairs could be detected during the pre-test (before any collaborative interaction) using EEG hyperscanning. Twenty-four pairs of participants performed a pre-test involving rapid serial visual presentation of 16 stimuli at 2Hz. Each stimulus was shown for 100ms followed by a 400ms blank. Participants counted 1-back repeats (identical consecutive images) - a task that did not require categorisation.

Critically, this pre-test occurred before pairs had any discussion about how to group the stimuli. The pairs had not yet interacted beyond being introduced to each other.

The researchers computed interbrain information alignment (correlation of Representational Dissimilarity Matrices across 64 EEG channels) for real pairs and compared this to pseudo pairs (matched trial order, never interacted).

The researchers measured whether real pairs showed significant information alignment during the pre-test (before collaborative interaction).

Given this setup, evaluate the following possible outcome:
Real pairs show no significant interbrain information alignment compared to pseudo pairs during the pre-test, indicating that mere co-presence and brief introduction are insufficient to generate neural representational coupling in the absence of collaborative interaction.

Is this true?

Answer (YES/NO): YES